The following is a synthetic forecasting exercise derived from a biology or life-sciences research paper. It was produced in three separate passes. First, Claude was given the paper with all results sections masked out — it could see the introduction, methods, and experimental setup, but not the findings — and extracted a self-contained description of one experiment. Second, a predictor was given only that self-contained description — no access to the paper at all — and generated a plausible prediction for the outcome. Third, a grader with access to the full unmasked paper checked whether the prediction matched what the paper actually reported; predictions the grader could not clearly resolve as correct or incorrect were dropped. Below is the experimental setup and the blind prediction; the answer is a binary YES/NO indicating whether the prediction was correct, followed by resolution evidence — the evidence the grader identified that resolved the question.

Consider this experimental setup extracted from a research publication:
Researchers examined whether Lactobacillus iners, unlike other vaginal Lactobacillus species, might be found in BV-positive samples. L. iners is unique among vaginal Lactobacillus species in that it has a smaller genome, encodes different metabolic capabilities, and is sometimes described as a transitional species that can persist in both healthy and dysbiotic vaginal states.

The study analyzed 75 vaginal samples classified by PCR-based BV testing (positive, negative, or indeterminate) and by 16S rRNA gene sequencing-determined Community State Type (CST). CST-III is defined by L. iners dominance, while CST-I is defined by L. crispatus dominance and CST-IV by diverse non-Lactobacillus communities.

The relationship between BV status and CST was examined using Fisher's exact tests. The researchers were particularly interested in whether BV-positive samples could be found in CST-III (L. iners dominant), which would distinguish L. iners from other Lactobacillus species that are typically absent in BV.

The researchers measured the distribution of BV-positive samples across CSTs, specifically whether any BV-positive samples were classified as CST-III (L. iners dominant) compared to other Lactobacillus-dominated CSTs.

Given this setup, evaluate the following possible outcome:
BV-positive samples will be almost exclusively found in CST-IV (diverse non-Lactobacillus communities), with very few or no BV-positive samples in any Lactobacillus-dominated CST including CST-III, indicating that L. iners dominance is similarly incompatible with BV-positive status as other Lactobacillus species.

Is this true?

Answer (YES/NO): NO